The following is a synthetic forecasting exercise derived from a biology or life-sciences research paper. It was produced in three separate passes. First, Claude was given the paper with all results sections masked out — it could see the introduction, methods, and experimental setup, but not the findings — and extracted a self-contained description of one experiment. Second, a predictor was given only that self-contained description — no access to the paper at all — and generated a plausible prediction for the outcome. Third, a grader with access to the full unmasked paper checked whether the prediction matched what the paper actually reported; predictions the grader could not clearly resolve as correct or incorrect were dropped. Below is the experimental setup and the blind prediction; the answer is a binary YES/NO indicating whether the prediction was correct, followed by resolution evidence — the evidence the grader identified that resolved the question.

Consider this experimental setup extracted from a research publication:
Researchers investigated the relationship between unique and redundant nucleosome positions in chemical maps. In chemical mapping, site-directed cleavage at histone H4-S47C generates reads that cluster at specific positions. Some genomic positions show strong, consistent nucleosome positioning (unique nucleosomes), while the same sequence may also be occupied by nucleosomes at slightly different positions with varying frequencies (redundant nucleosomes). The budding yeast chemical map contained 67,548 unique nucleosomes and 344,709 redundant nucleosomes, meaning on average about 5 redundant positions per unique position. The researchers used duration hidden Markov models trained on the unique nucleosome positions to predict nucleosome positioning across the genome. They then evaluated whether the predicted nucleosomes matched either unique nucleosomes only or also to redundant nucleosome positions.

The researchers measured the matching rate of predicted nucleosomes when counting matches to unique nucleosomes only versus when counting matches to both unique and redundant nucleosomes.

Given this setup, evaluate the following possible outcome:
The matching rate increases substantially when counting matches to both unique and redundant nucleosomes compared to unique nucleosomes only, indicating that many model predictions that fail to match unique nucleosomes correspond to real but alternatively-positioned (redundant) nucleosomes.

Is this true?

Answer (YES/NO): YES